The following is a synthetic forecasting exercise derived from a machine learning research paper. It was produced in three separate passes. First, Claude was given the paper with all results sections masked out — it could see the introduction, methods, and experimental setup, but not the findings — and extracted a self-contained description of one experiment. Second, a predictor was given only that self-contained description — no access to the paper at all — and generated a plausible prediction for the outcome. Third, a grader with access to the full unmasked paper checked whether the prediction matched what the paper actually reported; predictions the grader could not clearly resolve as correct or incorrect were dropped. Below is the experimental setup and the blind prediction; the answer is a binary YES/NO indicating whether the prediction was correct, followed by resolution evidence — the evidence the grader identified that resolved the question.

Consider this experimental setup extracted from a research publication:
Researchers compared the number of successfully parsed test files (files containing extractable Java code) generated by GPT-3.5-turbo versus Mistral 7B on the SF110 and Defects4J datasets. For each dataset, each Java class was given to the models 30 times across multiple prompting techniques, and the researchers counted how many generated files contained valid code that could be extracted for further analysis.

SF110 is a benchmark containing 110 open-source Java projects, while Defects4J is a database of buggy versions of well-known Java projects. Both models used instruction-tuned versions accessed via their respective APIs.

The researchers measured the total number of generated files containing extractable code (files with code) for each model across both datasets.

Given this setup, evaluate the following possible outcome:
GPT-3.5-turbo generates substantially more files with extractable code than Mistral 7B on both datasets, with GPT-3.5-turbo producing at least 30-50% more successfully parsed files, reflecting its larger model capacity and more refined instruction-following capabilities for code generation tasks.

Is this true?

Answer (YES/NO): NO